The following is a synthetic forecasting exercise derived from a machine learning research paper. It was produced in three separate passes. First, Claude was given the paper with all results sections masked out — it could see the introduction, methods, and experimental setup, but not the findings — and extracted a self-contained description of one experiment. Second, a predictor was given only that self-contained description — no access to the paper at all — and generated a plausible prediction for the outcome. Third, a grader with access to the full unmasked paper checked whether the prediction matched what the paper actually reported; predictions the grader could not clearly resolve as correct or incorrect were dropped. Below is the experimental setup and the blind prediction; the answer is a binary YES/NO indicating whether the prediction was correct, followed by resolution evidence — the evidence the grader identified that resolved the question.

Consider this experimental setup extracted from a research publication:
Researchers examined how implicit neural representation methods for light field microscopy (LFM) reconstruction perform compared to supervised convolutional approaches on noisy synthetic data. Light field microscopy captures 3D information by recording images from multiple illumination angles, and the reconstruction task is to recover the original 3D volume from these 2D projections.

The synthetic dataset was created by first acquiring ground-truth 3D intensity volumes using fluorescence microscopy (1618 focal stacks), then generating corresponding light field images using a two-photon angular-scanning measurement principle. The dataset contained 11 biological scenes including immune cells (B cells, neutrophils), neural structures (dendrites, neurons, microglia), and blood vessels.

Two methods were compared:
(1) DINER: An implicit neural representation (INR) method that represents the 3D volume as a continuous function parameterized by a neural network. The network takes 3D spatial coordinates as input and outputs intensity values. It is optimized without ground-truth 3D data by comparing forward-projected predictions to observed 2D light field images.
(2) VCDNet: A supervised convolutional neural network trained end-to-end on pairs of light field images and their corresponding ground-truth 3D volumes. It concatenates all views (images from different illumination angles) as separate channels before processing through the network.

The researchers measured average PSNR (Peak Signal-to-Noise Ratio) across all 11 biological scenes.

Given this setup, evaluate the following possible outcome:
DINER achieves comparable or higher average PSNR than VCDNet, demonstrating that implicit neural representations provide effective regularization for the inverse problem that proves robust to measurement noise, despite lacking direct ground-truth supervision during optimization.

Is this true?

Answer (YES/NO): NO